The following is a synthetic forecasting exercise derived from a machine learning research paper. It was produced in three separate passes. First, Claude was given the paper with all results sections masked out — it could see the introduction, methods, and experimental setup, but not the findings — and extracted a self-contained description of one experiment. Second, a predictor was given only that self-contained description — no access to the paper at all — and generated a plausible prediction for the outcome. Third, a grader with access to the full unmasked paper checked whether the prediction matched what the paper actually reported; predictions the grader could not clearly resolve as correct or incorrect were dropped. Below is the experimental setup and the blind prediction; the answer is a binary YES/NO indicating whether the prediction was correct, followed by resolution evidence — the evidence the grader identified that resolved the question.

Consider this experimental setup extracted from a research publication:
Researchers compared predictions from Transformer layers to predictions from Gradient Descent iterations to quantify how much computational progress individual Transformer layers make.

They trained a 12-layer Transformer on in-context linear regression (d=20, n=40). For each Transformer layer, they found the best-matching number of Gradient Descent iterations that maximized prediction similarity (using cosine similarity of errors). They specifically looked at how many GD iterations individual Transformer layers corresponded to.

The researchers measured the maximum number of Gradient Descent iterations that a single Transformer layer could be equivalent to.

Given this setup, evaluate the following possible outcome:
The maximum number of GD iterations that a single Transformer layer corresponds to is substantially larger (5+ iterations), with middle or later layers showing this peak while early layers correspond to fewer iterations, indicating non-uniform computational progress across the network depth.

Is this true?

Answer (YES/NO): YES